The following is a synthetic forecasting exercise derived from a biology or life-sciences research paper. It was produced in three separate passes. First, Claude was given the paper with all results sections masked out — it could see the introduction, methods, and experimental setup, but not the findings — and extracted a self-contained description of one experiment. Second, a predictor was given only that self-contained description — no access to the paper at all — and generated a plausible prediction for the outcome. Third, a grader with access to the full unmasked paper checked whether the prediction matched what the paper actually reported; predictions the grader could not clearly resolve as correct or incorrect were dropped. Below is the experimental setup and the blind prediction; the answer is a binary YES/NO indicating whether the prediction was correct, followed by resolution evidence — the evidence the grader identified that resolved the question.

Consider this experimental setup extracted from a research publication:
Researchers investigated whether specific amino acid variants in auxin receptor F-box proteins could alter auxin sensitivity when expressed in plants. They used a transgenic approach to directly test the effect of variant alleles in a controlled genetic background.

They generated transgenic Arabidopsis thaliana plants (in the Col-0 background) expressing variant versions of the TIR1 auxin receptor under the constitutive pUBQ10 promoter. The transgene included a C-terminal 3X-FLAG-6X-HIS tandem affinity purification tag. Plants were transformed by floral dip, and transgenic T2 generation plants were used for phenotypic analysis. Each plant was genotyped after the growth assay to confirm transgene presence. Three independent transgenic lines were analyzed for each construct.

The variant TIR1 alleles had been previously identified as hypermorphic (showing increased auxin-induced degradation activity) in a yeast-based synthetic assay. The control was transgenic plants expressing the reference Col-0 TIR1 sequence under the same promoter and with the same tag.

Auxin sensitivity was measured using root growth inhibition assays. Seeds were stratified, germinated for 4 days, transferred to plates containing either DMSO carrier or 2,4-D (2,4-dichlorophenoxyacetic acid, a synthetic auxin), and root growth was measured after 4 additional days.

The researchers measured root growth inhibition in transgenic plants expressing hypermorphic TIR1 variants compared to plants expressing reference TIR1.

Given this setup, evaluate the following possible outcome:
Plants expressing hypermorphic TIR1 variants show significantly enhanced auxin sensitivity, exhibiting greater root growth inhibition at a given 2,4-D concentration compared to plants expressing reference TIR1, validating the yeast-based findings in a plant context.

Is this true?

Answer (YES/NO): YES